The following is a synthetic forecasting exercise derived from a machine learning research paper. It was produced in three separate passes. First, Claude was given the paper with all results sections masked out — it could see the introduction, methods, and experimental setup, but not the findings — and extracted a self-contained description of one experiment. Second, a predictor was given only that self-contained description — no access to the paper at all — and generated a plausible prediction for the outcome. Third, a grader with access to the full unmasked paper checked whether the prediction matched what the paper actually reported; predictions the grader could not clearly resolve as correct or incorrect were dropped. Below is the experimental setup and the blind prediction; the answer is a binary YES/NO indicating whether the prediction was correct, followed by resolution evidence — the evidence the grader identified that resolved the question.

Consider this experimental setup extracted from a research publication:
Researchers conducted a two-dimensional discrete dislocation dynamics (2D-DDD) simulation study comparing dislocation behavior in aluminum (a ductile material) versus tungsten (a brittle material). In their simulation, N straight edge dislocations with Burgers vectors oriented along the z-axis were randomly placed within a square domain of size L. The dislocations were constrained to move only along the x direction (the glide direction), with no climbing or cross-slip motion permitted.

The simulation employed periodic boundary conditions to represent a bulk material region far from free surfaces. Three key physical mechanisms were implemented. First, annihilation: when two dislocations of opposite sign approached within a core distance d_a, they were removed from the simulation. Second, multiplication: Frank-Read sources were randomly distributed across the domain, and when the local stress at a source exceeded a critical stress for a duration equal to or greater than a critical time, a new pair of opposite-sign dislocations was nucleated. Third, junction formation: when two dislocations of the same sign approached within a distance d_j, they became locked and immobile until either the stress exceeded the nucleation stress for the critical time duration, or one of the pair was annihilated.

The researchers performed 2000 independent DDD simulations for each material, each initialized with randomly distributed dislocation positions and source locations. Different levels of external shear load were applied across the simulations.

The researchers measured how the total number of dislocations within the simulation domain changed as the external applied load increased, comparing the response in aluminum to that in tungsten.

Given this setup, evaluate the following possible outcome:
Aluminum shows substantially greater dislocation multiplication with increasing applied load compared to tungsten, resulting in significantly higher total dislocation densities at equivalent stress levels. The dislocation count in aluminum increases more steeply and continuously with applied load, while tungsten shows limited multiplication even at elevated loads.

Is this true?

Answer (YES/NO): YES